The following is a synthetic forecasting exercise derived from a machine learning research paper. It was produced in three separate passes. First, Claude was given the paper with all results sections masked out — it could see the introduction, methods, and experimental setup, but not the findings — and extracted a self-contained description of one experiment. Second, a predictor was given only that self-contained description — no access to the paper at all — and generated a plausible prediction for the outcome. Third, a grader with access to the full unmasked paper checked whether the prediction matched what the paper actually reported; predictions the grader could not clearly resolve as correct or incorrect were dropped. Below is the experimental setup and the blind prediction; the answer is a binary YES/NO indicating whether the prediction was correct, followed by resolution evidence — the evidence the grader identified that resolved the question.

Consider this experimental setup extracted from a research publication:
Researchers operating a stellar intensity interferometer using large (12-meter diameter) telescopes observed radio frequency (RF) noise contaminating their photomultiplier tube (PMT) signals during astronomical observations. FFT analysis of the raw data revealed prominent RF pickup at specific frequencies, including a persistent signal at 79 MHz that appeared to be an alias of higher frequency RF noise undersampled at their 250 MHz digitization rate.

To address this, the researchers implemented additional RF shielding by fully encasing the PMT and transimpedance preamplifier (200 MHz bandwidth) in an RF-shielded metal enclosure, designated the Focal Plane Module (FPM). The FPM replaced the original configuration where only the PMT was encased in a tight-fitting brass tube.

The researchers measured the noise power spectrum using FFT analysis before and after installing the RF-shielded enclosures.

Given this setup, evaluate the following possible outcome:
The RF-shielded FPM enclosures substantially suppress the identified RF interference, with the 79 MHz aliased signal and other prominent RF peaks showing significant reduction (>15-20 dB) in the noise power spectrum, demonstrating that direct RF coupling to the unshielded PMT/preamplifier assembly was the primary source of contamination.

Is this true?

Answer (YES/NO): NO